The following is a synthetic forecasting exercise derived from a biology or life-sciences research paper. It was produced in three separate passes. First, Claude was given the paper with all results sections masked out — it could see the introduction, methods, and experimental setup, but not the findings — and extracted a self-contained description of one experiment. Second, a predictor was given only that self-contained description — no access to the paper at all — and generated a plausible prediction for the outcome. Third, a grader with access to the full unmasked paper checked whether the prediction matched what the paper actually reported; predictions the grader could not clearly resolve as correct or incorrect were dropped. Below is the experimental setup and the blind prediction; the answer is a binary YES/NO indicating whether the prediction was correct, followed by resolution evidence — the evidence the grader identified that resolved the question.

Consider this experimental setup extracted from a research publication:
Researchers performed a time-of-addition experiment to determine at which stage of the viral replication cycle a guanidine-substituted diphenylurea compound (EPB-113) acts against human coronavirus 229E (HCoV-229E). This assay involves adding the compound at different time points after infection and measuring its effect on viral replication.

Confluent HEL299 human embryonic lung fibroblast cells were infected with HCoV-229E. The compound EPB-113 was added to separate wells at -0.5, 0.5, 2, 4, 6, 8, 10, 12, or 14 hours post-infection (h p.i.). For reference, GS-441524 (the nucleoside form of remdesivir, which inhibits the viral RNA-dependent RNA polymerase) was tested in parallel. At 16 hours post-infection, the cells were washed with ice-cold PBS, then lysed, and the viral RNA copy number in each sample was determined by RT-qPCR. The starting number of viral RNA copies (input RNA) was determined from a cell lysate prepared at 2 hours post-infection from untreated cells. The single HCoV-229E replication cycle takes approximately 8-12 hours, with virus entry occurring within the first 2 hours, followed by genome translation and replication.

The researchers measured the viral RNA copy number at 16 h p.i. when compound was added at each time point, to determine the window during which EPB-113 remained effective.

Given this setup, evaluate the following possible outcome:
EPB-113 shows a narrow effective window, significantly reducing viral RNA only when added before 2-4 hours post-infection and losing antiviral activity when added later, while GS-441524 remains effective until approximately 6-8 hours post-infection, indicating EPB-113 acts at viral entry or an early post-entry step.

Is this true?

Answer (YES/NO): NO